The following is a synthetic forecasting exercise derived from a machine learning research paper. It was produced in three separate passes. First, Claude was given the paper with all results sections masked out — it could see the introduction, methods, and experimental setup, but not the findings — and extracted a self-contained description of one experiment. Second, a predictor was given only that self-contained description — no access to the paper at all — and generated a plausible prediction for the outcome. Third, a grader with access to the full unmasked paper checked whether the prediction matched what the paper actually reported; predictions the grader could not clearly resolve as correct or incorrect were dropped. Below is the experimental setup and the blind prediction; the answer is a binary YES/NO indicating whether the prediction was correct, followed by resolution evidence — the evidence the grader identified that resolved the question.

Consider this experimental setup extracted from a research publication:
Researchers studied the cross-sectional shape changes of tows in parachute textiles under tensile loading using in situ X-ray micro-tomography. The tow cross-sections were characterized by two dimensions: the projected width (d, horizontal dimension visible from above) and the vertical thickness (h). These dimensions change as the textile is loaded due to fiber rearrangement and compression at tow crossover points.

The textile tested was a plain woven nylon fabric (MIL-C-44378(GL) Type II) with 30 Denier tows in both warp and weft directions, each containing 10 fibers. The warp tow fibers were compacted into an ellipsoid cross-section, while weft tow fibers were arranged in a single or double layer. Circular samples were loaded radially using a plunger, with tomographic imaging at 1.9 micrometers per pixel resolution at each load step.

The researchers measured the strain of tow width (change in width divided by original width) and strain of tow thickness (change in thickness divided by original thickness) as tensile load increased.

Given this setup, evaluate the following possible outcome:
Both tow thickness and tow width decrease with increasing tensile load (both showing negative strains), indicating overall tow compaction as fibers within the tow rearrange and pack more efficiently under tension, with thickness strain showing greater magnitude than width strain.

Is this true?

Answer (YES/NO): NO